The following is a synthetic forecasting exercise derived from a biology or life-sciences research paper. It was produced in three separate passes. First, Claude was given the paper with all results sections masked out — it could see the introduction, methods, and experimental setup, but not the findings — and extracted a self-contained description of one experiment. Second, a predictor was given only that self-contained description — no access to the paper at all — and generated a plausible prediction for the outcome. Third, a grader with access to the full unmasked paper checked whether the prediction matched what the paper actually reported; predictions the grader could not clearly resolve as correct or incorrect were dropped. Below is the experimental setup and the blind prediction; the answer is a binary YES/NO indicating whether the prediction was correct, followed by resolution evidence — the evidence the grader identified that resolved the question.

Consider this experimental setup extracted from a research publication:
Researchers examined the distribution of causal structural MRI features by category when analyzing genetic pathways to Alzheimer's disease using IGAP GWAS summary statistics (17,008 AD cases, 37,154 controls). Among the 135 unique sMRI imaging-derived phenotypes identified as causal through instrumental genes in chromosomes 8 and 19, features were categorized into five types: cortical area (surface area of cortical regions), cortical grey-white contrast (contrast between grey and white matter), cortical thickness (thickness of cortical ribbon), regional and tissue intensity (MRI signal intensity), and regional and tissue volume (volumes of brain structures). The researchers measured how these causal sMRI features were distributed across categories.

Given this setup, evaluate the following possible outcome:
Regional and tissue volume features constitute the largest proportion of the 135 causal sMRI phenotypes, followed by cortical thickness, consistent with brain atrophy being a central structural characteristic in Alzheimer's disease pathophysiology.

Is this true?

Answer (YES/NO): NO